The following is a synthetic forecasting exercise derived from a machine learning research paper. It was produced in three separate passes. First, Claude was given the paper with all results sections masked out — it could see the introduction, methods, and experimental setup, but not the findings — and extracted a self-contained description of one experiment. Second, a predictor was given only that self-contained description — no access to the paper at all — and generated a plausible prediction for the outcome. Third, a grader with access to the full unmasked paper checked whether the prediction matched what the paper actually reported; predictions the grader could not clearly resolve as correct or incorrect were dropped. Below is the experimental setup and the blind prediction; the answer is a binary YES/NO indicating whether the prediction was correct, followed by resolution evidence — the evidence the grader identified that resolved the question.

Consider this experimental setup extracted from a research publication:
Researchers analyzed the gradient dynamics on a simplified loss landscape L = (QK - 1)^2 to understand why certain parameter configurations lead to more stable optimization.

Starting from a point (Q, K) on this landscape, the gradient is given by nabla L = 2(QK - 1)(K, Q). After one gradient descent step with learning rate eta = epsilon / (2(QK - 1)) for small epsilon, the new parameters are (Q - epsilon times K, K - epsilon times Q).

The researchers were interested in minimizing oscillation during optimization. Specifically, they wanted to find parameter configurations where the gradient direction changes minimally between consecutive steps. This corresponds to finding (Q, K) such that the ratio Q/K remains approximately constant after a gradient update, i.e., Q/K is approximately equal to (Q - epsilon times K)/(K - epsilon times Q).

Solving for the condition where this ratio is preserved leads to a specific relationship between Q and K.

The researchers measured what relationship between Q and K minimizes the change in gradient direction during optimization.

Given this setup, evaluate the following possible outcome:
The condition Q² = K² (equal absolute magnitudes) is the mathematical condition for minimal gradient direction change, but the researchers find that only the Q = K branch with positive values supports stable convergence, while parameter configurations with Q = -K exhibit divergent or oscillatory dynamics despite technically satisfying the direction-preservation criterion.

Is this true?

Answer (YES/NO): NO